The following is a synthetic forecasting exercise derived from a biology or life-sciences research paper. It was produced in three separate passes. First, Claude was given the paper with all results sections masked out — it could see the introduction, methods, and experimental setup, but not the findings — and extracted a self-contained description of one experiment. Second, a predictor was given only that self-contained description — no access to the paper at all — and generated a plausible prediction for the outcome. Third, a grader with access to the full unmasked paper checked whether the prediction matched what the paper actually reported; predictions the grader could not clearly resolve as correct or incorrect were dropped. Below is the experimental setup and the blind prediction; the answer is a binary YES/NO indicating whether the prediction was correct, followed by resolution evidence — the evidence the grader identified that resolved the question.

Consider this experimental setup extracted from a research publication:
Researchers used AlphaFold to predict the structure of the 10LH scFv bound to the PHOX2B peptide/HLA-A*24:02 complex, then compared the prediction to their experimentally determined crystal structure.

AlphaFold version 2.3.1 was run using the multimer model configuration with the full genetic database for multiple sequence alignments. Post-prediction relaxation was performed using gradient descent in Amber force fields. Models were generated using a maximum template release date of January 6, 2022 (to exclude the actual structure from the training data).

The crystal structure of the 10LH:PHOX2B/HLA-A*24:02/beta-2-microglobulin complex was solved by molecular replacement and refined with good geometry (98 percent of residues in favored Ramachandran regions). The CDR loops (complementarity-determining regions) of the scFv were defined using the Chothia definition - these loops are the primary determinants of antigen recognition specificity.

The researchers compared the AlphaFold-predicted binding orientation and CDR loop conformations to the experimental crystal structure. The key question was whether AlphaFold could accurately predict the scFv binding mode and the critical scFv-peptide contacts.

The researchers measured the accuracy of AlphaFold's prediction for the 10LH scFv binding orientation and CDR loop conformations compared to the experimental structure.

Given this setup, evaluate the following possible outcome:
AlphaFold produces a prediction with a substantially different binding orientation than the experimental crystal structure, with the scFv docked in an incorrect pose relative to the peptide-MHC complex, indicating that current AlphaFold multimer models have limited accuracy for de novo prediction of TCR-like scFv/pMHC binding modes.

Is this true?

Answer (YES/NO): YES